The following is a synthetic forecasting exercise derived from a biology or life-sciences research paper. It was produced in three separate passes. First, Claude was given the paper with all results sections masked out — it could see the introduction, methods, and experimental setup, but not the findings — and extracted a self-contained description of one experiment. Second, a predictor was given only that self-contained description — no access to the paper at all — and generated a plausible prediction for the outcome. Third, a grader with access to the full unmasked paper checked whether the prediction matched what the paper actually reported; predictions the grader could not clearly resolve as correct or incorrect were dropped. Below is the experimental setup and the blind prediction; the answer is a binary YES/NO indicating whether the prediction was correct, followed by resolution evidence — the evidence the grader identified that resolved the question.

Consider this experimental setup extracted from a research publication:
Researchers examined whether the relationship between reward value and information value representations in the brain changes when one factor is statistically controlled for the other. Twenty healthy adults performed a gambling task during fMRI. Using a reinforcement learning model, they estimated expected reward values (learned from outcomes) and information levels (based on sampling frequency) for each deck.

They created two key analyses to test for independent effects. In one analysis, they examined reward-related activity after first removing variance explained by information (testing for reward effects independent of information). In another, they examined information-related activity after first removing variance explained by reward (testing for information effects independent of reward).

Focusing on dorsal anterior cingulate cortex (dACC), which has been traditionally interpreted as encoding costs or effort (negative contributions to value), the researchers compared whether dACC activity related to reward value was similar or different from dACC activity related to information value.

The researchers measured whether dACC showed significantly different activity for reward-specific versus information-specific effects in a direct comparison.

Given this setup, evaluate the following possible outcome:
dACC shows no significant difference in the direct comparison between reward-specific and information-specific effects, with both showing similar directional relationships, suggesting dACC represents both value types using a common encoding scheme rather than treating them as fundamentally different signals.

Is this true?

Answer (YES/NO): NO